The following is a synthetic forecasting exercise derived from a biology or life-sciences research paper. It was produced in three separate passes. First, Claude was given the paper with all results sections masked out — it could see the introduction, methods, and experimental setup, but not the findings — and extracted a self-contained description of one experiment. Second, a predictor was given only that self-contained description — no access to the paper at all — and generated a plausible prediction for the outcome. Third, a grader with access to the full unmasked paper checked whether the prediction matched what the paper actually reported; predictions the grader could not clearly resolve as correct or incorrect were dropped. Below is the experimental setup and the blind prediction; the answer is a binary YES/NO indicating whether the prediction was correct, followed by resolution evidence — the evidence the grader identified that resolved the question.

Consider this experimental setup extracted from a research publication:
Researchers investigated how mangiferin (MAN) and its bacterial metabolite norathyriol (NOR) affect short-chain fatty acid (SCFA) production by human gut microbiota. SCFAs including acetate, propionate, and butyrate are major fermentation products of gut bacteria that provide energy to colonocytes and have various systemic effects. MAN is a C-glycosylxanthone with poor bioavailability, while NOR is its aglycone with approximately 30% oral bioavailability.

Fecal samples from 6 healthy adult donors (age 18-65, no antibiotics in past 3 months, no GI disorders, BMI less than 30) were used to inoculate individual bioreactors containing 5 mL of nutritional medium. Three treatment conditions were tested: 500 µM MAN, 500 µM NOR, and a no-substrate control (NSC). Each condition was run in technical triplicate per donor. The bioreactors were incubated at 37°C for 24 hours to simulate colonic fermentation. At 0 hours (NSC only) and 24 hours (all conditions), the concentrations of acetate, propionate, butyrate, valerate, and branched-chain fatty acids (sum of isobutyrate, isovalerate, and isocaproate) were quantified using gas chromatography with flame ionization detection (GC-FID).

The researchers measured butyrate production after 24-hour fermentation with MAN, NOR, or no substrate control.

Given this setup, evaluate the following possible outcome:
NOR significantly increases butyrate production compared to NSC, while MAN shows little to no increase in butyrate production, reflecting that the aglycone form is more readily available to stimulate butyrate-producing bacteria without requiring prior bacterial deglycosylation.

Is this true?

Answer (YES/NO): NO